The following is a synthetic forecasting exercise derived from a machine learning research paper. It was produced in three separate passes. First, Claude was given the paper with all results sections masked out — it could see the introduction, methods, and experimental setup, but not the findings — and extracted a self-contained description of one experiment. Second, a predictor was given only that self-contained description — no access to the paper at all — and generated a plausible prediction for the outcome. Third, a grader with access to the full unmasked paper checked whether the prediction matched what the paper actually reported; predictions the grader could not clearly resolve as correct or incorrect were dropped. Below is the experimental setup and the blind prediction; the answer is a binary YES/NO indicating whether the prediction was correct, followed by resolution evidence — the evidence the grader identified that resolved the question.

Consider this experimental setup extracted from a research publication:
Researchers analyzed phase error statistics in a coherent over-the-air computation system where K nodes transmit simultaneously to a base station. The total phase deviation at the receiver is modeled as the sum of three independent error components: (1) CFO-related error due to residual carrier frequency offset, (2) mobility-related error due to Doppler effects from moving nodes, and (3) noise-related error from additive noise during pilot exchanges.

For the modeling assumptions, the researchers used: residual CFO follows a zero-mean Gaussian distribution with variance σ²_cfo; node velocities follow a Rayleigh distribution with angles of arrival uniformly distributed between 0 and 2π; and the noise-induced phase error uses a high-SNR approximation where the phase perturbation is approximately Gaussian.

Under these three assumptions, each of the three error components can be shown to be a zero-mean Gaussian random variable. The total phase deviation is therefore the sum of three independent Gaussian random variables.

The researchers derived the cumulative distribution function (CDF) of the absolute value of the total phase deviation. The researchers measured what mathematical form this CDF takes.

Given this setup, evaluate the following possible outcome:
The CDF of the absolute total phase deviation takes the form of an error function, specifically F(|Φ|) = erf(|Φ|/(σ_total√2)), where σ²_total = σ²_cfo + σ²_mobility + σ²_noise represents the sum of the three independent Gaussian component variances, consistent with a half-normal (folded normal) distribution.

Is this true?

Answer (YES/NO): YES